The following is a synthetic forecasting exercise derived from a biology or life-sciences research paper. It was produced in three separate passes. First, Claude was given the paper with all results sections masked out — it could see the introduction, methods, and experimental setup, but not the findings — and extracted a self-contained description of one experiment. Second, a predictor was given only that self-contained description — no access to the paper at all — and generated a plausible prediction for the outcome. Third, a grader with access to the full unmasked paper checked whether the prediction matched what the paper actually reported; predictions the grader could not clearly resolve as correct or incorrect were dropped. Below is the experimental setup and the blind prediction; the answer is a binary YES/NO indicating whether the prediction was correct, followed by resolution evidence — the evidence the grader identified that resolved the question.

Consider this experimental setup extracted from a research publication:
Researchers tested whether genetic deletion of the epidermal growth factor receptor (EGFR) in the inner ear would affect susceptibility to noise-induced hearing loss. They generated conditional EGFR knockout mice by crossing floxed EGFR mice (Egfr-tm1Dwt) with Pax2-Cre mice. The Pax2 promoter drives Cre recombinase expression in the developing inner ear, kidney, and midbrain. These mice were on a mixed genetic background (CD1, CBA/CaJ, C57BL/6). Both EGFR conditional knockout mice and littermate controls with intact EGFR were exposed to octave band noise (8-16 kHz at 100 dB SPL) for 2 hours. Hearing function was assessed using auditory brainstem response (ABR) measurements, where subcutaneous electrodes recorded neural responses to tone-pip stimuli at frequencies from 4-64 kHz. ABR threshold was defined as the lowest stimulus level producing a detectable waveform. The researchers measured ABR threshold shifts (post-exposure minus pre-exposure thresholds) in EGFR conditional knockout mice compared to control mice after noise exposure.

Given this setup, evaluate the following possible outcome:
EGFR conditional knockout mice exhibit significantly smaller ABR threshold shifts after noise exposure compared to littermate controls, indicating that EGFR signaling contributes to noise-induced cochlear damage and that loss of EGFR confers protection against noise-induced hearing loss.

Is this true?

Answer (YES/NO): YES